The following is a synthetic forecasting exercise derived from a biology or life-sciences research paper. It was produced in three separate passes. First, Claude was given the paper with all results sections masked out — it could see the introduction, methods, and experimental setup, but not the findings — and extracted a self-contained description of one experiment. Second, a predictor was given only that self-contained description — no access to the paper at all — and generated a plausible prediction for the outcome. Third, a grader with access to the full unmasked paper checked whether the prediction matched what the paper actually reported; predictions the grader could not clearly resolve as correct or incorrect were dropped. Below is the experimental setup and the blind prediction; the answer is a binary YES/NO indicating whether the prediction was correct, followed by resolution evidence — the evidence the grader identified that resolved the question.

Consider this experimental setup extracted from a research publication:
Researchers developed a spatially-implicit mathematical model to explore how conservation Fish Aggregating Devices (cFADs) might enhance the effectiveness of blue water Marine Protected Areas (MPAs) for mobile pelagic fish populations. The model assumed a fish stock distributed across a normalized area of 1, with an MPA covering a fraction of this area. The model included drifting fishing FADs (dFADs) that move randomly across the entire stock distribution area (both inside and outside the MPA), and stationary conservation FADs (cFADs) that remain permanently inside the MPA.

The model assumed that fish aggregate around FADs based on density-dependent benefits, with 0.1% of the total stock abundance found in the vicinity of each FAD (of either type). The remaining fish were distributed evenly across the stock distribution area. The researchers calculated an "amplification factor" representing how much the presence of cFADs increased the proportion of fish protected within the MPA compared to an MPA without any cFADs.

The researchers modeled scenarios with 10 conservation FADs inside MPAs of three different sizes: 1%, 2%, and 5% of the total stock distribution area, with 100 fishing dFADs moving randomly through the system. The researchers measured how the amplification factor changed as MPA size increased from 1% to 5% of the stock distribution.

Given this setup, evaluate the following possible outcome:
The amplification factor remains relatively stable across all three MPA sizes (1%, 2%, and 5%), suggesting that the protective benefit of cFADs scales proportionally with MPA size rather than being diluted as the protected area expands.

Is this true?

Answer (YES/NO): NO